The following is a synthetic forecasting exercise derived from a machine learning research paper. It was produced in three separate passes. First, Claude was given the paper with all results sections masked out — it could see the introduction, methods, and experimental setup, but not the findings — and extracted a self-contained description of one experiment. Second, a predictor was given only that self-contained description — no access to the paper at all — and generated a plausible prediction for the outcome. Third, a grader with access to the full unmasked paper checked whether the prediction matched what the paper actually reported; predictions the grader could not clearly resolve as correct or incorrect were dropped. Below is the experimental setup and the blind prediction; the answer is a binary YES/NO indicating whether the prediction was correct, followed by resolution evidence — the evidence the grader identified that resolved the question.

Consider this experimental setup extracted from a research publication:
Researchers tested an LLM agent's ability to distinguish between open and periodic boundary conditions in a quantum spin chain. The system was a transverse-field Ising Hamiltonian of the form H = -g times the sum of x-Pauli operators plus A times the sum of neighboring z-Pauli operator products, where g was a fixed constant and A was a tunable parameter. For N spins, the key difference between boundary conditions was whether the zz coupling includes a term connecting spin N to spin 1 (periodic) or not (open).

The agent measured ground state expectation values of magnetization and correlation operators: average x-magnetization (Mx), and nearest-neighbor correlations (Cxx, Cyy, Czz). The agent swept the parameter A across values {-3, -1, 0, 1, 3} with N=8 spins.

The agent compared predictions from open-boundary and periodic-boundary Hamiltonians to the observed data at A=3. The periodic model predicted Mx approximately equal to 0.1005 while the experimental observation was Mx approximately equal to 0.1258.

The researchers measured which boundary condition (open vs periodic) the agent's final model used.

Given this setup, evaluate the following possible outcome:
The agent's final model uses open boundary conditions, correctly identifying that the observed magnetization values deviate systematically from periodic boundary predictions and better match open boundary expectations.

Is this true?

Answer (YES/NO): YES